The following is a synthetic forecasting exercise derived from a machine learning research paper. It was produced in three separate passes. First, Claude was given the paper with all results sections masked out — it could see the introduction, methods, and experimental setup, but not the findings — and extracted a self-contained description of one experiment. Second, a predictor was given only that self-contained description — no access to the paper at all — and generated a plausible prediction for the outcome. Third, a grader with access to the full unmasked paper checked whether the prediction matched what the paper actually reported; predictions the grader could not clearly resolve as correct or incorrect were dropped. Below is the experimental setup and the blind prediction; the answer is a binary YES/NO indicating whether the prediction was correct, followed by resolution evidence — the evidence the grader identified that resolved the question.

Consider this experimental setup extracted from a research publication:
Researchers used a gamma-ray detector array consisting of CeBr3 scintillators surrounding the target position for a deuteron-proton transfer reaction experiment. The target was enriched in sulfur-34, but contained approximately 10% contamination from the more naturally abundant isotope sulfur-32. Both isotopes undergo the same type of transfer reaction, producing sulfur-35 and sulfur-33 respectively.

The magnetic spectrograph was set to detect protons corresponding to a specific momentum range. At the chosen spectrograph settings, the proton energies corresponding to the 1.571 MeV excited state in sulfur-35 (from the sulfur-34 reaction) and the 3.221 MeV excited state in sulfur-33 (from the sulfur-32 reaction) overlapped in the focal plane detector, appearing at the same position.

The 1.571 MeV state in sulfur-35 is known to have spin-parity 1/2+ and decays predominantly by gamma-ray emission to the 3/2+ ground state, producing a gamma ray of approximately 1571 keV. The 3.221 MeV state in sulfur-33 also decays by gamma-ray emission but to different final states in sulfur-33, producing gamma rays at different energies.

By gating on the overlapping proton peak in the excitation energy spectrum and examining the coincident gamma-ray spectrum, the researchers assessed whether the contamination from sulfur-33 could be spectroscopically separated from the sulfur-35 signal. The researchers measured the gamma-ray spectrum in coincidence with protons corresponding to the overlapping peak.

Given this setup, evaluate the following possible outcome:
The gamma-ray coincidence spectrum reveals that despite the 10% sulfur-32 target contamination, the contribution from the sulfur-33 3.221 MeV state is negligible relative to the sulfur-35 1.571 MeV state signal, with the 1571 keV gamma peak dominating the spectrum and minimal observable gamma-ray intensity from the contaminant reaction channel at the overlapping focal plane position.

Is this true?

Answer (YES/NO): NO